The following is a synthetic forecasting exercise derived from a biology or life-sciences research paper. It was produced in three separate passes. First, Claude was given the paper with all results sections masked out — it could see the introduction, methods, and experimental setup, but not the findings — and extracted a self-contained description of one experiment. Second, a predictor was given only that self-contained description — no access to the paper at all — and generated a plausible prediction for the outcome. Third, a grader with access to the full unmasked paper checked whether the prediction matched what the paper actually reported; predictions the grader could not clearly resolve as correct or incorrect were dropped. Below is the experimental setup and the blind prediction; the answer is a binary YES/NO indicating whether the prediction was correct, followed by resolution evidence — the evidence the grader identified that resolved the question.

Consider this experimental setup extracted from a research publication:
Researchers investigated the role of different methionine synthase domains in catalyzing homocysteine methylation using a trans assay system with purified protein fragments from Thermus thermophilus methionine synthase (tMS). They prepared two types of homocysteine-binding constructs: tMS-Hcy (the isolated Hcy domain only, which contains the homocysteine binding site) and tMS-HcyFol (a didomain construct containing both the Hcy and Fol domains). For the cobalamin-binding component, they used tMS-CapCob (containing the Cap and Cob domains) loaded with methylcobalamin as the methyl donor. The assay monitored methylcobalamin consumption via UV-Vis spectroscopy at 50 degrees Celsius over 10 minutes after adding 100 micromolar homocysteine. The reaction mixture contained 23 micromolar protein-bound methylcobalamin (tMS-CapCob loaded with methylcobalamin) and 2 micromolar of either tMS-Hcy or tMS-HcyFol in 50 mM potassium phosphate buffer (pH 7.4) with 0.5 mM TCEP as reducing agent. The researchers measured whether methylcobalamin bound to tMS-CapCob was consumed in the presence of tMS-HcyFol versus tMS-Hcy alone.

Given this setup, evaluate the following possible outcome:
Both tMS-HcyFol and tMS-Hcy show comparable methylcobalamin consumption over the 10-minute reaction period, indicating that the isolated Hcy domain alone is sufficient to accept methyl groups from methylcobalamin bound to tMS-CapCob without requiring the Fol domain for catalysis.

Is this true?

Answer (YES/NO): NO